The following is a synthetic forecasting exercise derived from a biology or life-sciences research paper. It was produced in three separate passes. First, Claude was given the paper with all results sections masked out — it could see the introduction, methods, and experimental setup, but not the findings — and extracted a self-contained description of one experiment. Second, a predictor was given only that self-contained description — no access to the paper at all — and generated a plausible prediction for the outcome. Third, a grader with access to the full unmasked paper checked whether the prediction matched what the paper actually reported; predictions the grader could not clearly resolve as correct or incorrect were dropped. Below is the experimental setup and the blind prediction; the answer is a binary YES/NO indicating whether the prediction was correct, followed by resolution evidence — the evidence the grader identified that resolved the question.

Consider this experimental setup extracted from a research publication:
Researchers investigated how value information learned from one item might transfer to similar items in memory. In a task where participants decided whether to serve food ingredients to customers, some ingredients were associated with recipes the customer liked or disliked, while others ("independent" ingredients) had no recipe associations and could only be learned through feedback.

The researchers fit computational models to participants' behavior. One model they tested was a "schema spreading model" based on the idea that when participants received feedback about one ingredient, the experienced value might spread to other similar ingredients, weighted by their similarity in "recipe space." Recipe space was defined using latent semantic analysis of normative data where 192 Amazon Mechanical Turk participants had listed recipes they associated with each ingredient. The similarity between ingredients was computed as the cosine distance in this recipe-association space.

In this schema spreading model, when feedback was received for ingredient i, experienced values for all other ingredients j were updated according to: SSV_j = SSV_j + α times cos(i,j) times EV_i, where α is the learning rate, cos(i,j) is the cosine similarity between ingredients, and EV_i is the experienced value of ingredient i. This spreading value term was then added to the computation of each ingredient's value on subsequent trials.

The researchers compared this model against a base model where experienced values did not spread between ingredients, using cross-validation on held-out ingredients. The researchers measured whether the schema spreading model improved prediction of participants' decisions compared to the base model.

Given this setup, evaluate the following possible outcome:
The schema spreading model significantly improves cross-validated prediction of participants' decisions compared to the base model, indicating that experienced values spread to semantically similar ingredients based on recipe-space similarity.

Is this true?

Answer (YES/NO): NO